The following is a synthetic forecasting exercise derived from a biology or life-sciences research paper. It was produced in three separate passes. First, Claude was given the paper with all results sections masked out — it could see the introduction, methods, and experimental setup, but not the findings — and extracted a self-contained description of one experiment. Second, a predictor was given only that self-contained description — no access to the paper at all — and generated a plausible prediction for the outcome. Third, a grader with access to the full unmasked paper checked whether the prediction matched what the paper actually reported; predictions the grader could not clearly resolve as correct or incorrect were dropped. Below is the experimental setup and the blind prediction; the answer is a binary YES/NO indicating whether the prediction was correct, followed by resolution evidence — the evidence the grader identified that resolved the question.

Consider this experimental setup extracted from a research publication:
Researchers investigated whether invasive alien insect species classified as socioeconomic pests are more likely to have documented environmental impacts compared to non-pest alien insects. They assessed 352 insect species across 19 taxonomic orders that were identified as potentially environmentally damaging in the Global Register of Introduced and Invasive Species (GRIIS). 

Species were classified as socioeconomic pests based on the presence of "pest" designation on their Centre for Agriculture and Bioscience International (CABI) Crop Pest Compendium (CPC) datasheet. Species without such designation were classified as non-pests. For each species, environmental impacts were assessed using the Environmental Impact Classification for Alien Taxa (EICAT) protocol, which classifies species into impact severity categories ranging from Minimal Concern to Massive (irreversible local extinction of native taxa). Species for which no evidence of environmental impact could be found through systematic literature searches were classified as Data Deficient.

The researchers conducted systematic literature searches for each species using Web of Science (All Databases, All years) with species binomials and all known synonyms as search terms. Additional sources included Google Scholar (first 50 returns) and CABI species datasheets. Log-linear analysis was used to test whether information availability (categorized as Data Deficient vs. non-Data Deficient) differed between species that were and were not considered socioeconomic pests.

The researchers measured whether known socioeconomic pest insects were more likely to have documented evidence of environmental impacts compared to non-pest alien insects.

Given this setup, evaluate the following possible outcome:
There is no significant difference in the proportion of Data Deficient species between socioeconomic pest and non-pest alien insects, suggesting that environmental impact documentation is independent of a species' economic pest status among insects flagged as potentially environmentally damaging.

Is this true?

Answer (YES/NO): YES